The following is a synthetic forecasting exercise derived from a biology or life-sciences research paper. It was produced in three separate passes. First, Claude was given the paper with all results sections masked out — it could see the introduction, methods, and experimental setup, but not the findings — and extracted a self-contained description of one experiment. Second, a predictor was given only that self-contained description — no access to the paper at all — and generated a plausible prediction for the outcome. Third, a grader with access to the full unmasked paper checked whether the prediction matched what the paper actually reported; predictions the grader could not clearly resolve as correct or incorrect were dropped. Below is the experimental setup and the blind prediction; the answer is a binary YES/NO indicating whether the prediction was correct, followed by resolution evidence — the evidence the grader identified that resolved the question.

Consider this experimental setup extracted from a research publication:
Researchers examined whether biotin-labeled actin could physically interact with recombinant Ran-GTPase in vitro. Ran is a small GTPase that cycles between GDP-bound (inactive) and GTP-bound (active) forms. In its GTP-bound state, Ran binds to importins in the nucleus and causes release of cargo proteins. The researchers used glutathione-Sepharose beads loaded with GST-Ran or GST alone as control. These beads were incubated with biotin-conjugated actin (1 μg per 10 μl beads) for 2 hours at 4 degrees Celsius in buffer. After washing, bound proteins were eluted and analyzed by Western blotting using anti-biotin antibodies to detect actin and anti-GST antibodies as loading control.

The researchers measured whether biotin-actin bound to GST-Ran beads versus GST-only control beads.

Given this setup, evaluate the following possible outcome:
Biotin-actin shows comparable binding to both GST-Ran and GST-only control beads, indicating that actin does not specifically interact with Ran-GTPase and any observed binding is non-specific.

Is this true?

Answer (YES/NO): NO